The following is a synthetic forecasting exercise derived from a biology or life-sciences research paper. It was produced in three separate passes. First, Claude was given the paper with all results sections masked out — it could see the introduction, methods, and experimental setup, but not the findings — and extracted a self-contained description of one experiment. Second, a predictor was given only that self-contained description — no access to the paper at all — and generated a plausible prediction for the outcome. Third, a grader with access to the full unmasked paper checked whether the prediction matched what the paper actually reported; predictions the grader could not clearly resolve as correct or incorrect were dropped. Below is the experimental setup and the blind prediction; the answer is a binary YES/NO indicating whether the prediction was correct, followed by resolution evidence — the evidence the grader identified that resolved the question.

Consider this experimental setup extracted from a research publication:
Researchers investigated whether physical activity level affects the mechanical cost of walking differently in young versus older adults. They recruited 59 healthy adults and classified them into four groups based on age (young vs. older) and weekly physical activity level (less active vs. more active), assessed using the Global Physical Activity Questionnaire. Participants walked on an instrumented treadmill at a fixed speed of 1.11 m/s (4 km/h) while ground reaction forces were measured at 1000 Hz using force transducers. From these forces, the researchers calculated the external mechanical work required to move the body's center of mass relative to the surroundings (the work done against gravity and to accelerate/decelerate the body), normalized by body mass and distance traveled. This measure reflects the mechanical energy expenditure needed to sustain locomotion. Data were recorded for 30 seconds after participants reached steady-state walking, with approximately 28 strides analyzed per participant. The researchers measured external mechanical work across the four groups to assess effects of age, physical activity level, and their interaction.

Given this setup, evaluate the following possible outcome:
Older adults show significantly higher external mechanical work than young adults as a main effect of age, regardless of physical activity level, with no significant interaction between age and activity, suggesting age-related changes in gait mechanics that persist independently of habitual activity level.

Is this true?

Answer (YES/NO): NO